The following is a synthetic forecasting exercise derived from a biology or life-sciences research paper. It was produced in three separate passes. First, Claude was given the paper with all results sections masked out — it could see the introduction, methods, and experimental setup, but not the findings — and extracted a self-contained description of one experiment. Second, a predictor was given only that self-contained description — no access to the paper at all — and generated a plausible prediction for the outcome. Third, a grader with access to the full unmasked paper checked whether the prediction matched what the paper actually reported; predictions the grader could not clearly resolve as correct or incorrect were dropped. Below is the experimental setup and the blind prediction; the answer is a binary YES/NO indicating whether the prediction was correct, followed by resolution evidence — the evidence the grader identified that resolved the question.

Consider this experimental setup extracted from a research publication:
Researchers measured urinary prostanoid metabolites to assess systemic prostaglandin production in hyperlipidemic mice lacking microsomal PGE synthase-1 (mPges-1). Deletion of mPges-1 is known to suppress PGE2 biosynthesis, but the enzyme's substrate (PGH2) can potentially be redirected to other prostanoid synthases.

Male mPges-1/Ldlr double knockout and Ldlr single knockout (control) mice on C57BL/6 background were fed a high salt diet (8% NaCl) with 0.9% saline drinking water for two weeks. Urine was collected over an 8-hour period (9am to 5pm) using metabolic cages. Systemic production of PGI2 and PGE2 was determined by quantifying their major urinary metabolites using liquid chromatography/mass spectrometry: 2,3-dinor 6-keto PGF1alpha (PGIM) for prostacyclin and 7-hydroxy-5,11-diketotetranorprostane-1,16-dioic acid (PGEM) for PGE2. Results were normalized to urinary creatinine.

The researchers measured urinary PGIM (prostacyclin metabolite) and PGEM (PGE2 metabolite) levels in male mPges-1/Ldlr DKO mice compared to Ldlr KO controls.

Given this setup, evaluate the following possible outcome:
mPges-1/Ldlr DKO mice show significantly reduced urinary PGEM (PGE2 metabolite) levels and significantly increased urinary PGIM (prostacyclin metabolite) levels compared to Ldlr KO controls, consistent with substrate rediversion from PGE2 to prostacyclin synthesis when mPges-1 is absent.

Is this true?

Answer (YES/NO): YES